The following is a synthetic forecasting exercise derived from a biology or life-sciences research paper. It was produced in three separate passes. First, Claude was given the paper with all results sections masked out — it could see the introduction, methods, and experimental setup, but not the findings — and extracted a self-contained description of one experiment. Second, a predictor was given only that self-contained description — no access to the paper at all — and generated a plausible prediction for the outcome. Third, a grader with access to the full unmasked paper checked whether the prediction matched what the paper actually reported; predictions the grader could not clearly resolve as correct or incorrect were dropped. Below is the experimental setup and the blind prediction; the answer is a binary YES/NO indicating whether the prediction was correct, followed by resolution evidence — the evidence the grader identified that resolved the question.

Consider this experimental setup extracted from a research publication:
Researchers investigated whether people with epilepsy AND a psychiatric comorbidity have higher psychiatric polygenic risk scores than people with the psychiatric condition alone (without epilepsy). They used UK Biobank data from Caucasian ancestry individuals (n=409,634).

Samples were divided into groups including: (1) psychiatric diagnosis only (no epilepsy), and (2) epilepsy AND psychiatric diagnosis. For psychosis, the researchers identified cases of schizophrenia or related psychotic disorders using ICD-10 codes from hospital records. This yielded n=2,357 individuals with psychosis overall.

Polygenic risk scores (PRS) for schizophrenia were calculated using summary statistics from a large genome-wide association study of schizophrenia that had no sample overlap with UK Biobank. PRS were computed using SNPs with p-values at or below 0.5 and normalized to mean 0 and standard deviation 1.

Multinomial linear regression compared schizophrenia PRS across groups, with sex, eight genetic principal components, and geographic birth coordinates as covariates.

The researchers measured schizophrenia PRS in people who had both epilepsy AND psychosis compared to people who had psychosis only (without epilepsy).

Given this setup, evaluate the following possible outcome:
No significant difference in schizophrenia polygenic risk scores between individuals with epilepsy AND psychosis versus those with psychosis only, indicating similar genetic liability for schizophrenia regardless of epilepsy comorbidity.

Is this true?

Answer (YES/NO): YES